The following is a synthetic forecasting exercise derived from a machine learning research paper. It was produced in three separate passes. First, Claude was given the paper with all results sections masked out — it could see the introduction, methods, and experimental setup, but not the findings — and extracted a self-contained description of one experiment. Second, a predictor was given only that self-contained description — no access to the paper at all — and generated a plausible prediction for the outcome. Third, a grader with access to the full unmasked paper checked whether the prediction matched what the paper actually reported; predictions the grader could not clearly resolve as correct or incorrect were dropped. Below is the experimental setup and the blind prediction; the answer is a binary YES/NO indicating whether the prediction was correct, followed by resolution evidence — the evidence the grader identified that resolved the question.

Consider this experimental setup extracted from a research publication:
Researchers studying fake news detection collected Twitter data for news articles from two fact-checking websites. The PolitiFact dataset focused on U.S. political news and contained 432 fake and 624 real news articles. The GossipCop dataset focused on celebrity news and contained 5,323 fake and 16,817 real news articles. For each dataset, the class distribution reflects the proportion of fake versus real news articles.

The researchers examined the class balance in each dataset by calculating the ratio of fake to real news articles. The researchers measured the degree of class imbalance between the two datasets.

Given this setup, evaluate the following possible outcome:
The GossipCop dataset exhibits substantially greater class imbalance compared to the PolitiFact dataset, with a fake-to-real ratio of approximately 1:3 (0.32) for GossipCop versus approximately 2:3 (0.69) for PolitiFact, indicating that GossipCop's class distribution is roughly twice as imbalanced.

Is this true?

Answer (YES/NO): YES